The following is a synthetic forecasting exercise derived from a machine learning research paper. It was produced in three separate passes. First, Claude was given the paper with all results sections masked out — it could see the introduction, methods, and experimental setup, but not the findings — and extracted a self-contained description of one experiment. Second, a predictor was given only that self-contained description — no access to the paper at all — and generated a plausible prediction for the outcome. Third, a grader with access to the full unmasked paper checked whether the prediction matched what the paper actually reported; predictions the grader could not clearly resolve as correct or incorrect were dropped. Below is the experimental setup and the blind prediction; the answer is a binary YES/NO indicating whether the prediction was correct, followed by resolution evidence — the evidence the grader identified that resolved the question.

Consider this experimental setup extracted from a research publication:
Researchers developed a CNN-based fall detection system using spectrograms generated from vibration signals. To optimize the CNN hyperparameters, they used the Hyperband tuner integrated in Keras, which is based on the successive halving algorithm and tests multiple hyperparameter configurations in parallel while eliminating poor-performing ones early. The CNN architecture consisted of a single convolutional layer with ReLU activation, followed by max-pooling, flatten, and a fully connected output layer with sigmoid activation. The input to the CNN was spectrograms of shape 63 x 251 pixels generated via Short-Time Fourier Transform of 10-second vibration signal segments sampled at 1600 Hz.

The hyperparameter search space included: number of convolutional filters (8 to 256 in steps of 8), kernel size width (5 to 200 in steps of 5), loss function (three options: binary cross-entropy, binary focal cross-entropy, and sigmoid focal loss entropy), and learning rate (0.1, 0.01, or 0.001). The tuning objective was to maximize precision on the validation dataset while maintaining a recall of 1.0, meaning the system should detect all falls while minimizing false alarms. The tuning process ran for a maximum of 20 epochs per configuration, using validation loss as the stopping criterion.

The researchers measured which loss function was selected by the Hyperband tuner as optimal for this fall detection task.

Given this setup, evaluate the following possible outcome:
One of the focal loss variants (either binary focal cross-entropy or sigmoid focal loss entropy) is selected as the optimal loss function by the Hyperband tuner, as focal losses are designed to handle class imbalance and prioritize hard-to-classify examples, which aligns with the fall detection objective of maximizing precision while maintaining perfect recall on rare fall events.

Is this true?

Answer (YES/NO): NO